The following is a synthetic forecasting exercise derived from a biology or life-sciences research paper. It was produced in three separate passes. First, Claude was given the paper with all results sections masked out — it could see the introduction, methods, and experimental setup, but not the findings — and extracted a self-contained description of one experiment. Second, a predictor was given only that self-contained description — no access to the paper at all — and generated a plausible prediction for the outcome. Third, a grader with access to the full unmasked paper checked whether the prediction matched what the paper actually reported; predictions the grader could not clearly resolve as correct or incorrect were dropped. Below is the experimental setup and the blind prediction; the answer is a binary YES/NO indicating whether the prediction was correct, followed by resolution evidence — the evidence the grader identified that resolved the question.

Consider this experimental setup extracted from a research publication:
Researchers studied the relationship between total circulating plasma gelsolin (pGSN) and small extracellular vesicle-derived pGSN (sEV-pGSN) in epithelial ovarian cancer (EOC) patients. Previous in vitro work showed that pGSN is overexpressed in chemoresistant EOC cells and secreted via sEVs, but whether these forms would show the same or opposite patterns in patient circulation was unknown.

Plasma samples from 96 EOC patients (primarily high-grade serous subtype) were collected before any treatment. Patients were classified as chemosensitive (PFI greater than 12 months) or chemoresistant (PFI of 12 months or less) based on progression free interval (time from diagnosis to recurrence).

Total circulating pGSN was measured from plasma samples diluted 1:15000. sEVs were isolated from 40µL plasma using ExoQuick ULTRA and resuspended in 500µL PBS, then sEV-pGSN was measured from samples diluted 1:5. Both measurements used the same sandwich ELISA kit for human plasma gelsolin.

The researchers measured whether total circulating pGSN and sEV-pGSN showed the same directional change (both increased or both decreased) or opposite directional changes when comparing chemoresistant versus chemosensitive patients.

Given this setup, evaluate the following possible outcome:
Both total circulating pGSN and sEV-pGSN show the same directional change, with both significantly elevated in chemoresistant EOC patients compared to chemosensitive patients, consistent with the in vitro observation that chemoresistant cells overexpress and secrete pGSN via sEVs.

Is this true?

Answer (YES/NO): NO